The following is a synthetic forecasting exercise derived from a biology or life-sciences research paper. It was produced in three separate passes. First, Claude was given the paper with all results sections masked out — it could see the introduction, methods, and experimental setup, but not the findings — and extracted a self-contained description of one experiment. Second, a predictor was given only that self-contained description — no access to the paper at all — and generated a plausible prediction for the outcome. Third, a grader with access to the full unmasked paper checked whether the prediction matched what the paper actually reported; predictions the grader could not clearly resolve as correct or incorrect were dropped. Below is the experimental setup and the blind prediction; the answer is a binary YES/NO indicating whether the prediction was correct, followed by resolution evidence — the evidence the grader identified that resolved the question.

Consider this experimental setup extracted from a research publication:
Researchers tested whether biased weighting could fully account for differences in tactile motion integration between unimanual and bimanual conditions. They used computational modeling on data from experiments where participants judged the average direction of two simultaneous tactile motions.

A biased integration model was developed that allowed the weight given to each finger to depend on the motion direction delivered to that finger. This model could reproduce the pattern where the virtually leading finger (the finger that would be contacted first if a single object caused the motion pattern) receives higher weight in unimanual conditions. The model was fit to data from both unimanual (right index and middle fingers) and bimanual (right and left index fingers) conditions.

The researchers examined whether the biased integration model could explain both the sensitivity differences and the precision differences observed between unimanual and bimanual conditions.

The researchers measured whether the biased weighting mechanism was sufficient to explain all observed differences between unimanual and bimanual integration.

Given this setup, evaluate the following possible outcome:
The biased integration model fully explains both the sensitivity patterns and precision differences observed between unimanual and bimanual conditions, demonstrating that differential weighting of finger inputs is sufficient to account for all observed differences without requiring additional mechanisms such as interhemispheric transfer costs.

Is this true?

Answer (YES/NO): NO